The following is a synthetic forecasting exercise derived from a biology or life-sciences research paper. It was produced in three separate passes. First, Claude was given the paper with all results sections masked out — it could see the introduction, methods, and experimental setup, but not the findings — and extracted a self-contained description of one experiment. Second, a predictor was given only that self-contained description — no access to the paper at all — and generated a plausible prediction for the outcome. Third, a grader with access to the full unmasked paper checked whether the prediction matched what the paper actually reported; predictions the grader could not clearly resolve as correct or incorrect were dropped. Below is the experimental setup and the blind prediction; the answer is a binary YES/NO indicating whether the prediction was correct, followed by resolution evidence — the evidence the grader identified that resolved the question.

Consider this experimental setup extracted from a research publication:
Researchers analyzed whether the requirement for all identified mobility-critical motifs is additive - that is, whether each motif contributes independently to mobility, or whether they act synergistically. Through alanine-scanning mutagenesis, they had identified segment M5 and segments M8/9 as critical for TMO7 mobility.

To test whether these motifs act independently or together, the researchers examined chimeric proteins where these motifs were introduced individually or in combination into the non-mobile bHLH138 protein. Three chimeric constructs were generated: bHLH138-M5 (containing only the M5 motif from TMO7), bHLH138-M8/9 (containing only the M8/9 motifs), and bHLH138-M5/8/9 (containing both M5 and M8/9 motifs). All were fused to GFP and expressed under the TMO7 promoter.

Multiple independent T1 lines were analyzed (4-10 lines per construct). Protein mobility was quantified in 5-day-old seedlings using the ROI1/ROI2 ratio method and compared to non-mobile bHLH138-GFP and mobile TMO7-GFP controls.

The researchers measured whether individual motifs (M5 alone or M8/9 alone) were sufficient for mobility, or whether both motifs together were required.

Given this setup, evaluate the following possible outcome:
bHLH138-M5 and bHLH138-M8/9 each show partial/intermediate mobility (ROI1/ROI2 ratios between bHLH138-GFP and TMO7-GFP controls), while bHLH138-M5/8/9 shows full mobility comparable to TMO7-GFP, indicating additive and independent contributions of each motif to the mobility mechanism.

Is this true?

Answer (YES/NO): NO